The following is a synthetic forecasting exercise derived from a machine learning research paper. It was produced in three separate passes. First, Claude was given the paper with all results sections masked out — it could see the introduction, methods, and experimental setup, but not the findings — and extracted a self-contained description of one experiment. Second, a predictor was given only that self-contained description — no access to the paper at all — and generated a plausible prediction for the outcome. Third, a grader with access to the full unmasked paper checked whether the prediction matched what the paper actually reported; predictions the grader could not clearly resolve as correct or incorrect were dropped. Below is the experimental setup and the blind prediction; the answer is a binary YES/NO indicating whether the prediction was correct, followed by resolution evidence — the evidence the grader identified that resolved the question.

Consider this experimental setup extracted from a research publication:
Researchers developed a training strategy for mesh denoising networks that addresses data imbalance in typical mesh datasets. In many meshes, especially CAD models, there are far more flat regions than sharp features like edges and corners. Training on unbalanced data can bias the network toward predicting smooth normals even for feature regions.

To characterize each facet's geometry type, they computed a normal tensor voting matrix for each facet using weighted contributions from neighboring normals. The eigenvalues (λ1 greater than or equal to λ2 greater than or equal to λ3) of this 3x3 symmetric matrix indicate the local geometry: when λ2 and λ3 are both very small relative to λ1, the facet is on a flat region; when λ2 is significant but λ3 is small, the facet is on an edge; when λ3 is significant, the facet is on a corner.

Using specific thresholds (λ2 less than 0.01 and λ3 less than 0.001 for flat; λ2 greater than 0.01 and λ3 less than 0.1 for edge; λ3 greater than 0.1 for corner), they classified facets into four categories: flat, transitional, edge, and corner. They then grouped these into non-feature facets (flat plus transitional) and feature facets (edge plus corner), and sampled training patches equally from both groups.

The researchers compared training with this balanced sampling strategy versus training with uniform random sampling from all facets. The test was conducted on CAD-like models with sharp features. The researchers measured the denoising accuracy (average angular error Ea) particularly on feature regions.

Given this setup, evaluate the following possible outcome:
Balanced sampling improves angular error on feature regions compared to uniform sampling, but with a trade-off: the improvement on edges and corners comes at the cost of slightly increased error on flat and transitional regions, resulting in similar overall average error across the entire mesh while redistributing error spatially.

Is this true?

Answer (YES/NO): NO